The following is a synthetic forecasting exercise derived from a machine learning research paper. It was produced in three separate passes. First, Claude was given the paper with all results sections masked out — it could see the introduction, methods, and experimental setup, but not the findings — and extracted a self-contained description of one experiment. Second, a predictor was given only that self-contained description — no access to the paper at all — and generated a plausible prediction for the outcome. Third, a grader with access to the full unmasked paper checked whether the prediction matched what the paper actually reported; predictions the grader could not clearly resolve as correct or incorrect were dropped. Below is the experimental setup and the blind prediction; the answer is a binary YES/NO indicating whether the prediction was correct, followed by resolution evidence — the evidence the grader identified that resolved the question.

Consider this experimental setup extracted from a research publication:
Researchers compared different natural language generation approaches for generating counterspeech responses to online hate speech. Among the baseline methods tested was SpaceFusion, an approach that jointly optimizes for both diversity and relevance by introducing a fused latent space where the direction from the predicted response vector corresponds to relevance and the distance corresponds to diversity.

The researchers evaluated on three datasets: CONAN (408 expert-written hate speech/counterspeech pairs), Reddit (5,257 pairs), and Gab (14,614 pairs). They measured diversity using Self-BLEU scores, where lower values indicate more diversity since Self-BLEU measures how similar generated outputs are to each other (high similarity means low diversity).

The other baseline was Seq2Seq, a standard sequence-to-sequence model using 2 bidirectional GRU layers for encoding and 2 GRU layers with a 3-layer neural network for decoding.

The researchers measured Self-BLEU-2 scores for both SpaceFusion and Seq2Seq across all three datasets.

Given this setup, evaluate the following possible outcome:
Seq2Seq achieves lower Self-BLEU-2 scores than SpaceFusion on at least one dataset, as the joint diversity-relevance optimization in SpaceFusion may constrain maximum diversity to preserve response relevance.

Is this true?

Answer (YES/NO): YES